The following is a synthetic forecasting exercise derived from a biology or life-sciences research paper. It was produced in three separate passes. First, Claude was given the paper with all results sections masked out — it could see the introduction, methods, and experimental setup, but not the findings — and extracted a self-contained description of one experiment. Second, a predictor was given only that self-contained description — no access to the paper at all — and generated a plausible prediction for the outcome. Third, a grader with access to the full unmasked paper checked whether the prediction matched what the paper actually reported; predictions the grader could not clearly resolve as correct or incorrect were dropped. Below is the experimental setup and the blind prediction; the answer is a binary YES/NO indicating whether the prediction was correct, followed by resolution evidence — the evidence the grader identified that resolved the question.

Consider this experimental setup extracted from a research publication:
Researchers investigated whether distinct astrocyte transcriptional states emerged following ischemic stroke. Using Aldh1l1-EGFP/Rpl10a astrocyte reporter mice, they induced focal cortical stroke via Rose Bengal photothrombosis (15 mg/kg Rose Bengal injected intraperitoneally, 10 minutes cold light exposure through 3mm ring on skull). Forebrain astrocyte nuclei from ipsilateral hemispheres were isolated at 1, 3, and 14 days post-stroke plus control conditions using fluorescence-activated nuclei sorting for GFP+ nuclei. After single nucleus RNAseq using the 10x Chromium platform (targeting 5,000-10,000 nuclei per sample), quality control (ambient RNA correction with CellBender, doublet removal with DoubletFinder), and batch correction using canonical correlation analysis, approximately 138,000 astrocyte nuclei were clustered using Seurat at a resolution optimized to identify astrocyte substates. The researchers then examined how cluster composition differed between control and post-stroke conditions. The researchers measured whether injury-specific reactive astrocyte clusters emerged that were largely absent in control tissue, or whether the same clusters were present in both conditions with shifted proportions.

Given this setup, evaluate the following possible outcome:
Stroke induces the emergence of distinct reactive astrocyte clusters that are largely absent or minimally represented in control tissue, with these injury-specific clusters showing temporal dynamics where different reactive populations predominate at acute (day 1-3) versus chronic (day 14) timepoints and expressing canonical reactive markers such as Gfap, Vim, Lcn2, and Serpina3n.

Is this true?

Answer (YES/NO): NO